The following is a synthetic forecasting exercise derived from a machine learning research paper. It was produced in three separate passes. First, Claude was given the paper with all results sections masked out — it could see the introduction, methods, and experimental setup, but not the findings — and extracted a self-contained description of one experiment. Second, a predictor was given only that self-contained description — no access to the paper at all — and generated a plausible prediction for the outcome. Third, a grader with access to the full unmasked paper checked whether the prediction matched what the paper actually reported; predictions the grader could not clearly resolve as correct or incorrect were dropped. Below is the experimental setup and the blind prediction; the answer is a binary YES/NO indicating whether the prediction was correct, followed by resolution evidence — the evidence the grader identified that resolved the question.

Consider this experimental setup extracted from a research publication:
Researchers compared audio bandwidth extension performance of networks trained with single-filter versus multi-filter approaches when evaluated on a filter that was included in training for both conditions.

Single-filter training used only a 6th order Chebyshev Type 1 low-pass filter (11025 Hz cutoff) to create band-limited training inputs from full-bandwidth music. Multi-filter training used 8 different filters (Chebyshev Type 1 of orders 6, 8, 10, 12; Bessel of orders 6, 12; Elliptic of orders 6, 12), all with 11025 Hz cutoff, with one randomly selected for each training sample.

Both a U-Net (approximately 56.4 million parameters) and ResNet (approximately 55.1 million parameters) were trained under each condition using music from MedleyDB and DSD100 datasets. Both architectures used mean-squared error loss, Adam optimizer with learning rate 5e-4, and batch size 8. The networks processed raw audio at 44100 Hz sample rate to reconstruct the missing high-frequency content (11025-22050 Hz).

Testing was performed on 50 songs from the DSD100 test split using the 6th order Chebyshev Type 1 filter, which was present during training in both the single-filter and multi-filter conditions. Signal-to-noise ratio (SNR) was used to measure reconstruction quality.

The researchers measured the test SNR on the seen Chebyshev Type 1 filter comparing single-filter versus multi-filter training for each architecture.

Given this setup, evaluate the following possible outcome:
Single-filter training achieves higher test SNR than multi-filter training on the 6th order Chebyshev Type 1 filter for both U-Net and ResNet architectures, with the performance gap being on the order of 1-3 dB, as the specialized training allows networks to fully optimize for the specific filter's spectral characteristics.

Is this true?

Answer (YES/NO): NO